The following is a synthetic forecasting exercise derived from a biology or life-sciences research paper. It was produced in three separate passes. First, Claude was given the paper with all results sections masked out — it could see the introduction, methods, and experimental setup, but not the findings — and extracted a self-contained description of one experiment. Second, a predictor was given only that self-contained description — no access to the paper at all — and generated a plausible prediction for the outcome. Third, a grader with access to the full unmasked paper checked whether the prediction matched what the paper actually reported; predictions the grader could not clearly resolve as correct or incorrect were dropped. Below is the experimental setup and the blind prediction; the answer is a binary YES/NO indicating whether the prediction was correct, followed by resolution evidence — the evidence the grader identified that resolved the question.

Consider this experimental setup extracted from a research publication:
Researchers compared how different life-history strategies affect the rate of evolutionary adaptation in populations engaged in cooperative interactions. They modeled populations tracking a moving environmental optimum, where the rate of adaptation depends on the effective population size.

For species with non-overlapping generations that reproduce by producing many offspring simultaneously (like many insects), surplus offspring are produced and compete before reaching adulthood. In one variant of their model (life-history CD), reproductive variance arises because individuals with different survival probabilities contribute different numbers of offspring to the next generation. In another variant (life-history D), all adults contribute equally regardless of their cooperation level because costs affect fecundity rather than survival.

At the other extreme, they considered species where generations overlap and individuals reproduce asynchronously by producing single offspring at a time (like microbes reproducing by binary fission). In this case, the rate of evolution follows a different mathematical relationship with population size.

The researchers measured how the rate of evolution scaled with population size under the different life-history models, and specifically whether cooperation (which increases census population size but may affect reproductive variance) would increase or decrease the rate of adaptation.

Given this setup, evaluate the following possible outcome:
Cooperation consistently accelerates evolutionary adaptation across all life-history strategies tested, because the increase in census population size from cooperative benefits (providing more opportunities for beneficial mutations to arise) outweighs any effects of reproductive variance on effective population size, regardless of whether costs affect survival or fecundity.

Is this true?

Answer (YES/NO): NO